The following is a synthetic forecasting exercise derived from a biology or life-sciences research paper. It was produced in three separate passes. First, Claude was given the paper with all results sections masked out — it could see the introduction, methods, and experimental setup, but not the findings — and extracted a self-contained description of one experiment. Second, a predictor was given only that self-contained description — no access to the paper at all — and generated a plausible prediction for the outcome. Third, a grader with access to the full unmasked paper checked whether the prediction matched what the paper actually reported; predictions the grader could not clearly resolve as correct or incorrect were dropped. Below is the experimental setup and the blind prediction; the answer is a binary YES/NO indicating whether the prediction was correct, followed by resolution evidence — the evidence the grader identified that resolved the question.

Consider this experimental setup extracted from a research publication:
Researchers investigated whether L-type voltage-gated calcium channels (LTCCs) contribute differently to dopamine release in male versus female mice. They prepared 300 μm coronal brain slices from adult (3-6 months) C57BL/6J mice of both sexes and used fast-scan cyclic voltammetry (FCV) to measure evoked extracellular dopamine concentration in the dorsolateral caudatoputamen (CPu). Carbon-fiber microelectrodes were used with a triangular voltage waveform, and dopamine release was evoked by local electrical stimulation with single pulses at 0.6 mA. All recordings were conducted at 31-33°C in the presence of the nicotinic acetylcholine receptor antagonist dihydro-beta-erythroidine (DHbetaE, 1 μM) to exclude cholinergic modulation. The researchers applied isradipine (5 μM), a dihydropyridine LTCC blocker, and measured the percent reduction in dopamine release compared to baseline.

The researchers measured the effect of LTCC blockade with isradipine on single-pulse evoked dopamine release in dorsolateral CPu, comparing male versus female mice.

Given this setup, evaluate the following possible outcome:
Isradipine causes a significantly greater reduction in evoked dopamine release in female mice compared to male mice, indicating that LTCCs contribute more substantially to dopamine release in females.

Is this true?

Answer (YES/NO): NO